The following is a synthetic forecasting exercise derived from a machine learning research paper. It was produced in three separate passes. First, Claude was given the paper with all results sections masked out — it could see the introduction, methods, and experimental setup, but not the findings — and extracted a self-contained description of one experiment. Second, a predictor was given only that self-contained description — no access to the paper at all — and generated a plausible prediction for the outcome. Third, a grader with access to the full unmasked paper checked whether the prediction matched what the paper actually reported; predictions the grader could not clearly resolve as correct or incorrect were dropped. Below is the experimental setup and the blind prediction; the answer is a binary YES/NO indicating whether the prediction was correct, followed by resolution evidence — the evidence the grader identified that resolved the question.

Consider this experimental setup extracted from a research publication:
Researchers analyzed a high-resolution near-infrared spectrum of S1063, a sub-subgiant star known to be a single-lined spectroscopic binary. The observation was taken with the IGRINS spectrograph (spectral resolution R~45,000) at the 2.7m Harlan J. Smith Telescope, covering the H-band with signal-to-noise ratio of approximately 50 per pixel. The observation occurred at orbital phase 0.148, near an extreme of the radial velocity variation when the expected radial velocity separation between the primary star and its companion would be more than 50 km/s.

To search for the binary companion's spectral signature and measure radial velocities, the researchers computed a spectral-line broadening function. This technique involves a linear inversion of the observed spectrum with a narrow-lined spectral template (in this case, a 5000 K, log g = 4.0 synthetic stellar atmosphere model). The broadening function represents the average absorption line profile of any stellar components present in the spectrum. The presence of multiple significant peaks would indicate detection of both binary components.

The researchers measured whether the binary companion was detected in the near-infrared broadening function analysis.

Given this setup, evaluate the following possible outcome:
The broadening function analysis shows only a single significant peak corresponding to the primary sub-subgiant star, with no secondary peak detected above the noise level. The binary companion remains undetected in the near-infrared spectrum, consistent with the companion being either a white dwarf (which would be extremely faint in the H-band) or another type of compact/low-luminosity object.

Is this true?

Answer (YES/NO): YES